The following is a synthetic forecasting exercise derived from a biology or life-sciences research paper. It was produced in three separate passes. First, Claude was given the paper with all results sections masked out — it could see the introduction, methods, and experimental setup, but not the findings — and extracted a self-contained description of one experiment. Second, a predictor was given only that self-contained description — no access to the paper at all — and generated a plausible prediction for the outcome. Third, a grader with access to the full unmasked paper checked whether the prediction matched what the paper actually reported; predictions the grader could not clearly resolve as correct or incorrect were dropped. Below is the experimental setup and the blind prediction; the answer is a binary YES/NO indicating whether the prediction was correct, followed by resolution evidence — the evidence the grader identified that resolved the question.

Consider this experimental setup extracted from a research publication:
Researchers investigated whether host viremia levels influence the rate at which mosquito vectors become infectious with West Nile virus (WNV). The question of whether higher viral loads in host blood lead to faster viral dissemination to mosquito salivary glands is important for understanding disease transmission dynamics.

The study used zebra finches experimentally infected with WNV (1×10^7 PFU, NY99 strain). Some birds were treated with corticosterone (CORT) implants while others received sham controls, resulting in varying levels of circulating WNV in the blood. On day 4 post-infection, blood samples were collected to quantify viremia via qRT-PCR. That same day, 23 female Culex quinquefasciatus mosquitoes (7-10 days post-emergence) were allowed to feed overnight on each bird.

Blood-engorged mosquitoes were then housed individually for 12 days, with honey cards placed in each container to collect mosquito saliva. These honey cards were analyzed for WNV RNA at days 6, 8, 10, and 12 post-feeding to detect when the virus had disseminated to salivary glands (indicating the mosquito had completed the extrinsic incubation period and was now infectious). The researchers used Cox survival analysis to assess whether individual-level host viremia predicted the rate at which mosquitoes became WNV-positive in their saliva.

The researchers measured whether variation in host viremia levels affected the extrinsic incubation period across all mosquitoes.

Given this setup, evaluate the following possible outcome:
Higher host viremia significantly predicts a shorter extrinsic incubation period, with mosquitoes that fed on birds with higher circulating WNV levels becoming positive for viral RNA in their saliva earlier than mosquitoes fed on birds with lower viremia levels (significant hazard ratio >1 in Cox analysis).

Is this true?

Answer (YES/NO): NO